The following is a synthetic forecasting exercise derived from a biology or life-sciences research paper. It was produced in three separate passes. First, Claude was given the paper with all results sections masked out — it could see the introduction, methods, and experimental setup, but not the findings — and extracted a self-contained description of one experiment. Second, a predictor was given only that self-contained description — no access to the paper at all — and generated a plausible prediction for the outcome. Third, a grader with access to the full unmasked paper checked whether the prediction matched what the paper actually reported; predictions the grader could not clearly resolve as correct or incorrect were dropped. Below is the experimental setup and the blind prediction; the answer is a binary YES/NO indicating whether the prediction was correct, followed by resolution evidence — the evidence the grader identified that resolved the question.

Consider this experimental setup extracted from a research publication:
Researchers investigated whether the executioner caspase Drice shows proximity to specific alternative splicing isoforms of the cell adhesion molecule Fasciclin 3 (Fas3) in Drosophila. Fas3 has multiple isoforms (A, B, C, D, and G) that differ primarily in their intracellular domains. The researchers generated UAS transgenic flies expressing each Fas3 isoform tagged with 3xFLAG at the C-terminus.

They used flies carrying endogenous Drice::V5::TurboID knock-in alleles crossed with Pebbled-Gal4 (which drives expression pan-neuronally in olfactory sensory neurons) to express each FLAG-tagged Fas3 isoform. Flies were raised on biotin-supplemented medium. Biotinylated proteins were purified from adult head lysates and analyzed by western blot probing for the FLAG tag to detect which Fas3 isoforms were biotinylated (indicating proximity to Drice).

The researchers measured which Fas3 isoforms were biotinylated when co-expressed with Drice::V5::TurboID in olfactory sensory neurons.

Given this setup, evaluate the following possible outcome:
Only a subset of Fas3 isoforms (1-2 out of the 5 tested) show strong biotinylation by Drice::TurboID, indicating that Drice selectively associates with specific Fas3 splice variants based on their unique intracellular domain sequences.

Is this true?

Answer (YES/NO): YES